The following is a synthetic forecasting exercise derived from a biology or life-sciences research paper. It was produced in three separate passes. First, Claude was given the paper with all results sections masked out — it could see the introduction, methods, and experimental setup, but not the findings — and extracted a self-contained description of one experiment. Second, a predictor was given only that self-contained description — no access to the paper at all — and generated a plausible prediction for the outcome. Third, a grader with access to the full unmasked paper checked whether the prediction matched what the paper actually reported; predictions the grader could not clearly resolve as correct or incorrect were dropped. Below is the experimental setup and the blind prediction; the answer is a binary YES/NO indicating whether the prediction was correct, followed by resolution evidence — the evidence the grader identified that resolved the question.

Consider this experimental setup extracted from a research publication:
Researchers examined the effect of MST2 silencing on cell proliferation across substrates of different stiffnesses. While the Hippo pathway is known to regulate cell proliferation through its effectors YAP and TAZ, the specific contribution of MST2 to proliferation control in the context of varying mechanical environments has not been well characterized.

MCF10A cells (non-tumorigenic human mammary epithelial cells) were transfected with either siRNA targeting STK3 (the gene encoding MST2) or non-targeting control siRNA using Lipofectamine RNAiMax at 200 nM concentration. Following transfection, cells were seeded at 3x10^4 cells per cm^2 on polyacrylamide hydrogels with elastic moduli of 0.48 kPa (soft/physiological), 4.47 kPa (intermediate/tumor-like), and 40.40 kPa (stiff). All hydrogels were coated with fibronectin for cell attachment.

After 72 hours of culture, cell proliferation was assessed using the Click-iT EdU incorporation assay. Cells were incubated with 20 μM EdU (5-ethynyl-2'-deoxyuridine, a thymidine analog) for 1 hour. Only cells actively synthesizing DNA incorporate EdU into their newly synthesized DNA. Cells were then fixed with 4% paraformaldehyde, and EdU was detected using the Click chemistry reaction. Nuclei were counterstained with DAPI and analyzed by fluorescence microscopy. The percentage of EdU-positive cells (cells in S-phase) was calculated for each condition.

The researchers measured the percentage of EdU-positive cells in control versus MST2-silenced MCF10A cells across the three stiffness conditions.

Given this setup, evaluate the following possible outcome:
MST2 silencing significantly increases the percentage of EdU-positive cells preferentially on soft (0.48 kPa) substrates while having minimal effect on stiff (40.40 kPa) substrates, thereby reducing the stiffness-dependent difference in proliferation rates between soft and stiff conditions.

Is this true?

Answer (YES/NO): NO